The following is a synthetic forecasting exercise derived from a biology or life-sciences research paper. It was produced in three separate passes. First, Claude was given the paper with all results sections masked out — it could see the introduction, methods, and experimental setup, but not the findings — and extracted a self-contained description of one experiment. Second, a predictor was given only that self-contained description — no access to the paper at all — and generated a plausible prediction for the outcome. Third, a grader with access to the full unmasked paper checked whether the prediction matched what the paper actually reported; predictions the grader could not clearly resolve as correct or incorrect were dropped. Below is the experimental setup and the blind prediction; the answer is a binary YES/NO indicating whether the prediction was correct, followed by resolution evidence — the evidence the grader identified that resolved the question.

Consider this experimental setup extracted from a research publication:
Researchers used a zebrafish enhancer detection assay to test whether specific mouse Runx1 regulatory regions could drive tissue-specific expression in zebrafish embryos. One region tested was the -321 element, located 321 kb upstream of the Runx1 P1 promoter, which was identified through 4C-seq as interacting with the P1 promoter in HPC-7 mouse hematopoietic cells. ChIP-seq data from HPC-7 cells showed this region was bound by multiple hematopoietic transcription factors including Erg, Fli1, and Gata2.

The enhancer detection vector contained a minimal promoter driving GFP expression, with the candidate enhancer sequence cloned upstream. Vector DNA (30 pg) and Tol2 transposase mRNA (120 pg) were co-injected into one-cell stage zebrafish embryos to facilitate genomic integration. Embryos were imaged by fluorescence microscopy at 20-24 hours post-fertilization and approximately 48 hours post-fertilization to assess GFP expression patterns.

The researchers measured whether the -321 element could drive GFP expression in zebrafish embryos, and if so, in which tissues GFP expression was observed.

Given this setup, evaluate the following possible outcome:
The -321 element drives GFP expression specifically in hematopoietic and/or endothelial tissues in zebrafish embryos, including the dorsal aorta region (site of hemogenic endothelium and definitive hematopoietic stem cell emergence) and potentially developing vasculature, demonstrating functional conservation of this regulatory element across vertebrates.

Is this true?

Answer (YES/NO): NO